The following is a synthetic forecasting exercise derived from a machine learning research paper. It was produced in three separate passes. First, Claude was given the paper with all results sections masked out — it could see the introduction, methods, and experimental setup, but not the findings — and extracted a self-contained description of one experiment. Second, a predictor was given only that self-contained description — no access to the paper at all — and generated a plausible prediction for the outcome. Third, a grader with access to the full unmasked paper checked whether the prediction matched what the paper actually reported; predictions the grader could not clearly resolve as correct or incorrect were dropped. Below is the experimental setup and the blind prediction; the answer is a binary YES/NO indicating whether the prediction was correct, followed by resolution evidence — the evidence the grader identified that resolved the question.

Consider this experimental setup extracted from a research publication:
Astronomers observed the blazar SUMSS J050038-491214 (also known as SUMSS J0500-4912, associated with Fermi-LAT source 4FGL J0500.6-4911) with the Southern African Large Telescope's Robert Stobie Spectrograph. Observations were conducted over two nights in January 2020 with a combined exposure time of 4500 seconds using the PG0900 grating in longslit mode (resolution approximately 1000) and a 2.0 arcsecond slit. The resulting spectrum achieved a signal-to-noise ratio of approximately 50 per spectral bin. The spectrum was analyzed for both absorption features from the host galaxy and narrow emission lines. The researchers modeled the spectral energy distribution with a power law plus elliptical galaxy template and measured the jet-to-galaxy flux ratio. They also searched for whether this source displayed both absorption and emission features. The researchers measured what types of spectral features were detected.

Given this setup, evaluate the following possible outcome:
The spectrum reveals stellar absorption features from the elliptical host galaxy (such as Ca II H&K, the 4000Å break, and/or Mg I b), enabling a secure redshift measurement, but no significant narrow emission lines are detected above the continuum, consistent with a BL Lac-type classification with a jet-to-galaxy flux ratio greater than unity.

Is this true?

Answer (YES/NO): NO